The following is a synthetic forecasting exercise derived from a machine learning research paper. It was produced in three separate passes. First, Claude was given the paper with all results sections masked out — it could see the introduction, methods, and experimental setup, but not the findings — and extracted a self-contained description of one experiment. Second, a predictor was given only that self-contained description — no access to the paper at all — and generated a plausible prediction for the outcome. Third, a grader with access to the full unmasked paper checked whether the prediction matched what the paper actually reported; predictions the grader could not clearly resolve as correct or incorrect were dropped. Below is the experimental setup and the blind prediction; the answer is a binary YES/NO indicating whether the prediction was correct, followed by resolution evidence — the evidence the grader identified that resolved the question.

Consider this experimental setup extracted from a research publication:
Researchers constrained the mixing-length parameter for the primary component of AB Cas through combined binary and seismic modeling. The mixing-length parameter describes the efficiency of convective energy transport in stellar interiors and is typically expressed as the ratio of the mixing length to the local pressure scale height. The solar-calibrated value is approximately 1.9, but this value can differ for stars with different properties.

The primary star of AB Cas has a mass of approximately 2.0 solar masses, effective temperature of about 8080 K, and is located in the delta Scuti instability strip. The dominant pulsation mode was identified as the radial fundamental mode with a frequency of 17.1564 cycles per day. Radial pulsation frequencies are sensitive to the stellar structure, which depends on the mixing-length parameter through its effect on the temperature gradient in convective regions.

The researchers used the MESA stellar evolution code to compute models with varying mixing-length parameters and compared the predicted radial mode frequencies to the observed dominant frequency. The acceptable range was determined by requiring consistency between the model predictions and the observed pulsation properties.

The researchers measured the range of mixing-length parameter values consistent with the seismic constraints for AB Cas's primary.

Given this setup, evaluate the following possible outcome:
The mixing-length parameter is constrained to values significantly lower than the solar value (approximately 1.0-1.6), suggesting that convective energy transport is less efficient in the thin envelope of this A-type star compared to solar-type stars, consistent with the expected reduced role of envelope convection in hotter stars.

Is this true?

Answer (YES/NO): YES